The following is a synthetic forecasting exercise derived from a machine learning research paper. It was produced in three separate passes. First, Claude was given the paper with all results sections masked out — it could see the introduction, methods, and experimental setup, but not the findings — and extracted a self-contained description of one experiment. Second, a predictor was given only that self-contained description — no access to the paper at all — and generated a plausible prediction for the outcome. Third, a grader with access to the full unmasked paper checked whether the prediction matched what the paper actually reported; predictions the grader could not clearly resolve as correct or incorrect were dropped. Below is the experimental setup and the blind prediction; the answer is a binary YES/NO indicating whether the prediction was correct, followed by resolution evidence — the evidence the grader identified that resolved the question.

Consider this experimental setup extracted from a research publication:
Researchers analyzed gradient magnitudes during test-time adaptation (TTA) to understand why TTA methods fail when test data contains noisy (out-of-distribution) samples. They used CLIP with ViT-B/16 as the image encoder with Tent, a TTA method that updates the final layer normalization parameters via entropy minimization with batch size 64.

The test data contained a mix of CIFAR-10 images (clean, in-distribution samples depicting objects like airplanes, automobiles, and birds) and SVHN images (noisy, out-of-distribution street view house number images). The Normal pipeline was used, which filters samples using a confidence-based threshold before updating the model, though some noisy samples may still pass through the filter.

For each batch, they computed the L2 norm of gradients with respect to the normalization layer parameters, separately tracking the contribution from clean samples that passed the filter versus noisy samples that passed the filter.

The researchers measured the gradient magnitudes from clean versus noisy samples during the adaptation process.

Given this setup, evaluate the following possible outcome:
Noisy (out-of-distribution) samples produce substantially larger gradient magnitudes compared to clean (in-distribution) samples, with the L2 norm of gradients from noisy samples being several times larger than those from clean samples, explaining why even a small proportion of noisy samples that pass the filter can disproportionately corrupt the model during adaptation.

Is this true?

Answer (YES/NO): YES